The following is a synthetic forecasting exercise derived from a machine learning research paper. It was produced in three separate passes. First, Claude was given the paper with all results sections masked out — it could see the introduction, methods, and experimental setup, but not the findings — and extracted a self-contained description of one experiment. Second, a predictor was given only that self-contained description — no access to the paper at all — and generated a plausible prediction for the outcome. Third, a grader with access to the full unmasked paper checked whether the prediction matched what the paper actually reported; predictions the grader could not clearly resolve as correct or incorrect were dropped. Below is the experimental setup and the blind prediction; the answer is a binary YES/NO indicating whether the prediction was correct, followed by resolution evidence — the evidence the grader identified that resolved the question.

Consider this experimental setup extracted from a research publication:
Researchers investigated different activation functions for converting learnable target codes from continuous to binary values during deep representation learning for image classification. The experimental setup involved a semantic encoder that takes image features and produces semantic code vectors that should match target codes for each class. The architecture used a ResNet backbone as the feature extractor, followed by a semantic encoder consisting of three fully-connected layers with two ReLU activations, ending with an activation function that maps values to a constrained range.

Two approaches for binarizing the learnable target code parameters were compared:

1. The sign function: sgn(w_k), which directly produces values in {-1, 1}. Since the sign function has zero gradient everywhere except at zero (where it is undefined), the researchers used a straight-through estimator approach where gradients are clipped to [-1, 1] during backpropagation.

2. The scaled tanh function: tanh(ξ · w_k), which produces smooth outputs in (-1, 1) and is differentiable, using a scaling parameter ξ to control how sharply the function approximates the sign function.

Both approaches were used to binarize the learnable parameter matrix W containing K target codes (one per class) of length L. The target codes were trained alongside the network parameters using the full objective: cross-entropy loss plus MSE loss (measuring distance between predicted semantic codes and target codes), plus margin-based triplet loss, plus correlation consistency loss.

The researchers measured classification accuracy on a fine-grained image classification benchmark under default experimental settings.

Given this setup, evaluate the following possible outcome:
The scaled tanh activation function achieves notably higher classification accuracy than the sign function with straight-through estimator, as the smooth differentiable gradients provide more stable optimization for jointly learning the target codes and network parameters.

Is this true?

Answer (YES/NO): NO